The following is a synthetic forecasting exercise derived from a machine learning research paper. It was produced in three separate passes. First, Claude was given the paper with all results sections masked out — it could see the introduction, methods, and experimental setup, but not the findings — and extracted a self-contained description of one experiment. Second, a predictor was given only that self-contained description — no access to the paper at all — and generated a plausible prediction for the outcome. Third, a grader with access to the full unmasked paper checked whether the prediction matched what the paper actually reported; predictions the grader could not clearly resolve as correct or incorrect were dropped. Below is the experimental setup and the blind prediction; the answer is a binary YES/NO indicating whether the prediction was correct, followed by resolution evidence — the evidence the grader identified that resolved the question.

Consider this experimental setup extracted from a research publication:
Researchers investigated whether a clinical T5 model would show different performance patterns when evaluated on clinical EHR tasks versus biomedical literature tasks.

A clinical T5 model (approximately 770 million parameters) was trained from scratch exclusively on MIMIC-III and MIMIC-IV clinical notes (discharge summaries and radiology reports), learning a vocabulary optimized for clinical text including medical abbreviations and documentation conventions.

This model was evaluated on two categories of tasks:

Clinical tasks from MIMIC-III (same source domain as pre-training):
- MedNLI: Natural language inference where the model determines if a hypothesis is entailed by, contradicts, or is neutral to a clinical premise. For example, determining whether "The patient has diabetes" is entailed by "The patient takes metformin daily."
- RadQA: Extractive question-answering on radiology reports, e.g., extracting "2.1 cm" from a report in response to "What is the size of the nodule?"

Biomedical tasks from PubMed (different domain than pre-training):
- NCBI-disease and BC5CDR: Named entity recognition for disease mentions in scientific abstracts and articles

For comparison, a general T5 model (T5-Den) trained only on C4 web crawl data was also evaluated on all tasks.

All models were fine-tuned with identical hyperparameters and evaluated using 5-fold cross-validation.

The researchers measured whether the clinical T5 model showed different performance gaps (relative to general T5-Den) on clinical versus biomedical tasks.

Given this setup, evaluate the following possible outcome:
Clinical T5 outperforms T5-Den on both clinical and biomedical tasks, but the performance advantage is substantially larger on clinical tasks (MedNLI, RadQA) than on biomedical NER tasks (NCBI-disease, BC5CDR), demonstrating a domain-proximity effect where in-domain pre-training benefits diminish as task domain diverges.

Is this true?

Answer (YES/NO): NO